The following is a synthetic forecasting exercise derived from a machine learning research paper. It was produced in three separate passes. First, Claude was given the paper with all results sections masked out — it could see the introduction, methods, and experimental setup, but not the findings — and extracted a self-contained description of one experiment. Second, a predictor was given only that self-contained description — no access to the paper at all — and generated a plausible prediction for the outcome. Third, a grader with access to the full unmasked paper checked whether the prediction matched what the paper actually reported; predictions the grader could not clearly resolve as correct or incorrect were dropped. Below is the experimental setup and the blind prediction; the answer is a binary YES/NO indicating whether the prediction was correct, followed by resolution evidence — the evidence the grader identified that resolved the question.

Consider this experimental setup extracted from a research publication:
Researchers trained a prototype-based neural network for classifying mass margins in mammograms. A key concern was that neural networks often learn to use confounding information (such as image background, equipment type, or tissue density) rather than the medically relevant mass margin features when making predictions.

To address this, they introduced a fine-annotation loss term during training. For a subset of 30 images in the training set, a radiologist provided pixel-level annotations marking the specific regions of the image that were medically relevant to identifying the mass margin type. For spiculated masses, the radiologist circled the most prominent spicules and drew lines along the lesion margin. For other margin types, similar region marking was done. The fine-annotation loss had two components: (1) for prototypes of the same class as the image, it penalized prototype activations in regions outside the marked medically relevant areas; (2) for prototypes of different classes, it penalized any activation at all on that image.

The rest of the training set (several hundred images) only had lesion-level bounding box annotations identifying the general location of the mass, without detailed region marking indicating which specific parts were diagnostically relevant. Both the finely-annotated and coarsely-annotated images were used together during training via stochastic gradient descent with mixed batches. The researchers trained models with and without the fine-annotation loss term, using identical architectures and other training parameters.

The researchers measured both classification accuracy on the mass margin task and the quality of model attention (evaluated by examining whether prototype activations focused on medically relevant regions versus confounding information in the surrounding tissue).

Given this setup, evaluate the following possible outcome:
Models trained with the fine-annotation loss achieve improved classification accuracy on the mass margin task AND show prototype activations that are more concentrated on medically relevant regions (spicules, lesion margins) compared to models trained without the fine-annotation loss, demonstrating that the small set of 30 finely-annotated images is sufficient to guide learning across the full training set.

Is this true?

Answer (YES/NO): YES